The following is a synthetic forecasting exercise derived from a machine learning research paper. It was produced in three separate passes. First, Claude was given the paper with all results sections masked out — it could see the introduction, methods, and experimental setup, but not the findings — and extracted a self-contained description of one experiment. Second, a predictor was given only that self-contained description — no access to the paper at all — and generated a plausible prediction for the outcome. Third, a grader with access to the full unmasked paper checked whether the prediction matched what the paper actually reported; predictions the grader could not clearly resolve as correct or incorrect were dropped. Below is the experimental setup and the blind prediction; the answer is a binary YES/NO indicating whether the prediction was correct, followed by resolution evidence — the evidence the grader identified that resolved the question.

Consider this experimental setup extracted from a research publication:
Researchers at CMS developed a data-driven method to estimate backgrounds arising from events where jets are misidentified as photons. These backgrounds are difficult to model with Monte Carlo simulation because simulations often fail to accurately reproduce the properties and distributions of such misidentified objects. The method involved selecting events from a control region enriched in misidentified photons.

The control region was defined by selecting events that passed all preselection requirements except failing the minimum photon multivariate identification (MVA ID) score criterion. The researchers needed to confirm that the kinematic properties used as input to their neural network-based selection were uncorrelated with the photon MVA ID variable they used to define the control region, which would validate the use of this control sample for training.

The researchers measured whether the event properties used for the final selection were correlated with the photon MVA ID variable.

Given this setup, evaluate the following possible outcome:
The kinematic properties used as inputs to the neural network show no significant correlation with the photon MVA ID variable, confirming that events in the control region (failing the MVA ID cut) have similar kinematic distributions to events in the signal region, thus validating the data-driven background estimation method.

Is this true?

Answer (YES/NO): YES